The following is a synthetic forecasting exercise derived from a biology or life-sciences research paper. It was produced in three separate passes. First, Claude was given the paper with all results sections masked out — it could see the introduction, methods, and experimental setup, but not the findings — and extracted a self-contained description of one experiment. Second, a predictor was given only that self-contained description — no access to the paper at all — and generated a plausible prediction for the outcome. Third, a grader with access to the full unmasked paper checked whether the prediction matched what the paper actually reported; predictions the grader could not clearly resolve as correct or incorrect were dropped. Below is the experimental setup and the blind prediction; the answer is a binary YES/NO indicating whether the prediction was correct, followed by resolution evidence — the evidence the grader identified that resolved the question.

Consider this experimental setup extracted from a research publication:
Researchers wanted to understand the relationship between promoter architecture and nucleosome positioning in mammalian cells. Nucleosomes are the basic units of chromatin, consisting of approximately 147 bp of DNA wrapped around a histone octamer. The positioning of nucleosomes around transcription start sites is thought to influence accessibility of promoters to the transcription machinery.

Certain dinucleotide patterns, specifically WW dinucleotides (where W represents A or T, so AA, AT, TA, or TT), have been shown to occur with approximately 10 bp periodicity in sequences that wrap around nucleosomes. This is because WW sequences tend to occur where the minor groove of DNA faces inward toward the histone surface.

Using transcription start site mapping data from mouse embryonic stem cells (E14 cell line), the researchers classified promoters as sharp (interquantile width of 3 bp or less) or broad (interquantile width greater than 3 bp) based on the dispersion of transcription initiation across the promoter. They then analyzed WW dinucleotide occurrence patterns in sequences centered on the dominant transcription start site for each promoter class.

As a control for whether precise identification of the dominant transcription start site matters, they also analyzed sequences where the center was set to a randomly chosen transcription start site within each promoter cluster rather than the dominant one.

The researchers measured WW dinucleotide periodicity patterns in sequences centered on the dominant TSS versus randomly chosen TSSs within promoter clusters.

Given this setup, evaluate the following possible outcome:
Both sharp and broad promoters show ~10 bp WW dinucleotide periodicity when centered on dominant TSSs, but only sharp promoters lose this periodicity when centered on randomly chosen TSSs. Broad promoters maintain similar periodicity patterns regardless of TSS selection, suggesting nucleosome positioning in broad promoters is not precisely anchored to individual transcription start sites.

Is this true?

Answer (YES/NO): NO